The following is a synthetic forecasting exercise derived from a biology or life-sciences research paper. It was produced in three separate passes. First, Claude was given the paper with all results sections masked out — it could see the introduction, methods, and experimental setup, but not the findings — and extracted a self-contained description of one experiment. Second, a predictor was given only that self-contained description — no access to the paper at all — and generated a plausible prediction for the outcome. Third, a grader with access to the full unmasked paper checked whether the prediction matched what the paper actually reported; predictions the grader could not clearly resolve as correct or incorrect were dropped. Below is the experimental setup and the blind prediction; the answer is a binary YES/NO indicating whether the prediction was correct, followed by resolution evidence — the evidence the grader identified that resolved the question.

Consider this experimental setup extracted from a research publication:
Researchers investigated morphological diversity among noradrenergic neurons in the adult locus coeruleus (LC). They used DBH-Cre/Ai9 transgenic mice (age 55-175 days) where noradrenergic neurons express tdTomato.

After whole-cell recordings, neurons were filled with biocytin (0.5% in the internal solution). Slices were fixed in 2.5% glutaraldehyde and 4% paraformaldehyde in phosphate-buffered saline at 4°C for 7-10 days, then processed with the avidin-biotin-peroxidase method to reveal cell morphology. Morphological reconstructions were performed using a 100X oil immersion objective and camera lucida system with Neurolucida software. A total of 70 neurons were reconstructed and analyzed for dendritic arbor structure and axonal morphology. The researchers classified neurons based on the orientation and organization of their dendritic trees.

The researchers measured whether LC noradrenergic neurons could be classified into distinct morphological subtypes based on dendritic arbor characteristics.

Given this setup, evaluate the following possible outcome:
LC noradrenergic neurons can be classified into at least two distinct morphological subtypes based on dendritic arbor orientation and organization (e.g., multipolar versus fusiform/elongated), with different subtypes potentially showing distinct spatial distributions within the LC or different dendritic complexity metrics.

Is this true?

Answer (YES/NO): YES